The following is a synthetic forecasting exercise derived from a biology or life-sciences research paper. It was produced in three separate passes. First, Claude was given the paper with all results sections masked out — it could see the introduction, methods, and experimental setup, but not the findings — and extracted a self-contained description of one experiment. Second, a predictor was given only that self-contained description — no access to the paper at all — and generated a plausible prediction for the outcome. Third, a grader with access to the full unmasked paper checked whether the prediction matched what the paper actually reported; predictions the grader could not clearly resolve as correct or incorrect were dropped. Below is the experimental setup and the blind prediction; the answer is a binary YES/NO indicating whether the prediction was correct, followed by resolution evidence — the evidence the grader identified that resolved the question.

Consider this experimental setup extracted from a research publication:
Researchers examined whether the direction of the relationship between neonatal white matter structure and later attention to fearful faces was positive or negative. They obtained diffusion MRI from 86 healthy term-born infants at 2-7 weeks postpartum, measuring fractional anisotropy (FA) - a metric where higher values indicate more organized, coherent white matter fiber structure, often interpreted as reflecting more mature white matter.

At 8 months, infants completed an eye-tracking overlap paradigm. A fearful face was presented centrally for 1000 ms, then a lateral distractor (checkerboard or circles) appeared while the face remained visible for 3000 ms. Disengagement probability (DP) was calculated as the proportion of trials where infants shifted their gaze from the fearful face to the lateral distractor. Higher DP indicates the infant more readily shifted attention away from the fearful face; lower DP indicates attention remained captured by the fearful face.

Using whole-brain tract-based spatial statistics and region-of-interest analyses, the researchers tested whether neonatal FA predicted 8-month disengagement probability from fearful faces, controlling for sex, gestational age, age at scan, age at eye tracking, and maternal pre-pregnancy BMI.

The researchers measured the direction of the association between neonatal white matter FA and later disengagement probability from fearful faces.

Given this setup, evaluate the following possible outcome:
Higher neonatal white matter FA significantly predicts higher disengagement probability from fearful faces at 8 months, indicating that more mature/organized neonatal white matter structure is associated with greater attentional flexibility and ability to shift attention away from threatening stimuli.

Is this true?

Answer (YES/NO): NO